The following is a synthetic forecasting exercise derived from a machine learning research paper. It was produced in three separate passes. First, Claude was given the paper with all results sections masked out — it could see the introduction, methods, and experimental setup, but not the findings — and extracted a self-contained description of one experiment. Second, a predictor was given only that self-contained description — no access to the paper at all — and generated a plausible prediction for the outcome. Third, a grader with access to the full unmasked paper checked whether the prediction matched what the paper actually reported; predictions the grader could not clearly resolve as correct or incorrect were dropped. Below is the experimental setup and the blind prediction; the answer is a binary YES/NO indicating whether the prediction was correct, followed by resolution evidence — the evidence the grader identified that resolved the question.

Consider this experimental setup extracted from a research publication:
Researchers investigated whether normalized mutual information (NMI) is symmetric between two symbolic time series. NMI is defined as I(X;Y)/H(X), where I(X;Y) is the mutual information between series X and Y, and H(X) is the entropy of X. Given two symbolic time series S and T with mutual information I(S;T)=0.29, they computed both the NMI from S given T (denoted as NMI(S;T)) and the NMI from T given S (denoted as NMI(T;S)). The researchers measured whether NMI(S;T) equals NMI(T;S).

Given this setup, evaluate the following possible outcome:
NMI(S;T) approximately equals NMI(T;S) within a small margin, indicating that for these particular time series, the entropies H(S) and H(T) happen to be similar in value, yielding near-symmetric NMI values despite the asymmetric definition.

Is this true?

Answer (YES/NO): NO